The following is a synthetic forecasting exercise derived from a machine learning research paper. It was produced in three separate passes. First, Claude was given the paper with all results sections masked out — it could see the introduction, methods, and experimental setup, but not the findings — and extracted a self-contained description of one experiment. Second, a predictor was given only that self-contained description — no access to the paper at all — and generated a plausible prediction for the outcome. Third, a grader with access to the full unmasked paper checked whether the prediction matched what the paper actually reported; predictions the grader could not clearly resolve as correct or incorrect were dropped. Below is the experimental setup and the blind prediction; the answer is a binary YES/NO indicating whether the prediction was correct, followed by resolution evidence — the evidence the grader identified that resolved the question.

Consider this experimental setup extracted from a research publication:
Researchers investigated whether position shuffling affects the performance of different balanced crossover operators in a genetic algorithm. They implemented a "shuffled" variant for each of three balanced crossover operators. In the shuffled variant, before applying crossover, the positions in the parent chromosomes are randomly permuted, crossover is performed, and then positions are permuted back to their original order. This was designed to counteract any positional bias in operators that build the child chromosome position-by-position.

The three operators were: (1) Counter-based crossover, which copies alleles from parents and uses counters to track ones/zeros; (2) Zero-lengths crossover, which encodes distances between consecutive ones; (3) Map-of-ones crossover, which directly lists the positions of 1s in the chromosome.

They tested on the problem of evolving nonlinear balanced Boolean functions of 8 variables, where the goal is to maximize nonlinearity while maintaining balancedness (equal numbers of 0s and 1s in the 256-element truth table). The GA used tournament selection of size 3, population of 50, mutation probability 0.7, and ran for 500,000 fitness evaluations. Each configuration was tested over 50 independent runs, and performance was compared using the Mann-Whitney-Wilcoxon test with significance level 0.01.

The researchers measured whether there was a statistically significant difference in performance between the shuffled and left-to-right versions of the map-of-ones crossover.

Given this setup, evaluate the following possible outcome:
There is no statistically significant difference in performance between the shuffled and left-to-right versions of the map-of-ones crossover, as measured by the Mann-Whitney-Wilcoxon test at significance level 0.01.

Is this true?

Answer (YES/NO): YES